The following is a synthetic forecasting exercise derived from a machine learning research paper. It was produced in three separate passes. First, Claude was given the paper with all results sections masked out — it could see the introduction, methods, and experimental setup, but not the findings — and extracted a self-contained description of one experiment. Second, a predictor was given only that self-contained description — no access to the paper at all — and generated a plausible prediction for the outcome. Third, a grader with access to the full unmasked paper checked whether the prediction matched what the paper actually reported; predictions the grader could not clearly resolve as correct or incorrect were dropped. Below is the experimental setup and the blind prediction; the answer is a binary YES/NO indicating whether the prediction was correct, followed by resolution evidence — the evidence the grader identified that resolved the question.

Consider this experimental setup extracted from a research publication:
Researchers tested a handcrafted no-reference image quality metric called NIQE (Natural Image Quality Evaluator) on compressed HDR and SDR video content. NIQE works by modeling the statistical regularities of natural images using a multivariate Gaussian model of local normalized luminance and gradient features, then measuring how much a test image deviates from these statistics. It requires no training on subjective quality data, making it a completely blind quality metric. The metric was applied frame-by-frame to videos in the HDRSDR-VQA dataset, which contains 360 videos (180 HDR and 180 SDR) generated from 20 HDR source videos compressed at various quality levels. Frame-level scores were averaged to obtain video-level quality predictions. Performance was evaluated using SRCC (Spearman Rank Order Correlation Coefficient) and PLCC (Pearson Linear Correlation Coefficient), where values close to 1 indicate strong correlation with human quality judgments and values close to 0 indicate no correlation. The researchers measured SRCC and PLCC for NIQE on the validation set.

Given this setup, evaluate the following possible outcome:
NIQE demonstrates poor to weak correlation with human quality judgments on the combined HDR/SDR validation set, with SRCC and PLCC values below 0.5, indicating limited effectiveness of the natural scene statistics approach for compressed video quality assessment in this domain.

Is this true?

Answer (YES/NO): YES